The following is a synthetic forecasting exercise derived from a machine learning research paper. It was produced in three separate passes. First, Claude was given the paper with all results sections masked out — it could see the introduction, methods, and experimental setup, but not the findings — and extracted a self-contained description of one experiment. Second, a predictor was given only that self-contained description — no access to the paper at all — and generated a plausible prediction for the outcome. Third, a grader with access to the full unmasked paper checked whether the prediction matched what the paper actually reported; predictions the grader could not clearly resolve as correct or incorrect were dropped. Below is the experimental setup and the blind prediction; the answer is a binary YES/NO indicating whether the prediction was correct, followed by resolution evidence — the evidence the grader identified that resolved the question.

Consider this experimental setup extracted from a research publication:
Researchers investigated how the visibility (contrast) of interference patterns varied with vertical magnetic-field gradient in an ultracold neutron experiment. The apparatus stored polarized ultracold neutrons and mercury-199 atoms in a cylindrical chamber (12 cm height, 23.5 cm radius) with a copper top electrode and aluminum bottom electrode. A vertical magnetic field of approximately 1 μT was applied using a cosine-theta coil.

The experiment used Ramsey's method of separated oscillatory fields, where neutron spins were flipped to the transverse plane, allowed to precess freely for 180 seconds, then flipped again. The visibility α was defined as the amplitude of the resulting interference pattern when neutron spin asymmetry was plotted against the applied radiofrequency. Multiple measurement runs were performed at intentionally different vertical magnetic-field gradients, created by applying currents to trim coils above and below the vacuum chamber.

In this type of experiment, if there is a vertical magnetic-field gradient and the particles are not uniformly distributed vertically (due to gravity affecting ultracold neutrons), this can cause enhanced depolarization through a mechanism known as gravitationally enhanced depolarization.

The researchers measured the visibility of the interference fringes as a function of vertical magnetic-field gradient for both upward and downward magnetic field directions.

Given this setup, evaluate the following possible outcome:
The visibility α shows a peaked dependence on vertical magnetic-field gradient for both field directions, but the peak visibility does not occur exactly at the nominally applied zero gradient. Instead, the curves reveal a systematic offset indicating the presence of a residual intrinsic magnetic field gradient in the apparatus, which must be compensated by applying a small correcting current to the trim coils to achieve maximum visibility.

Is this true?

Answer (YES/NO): NO